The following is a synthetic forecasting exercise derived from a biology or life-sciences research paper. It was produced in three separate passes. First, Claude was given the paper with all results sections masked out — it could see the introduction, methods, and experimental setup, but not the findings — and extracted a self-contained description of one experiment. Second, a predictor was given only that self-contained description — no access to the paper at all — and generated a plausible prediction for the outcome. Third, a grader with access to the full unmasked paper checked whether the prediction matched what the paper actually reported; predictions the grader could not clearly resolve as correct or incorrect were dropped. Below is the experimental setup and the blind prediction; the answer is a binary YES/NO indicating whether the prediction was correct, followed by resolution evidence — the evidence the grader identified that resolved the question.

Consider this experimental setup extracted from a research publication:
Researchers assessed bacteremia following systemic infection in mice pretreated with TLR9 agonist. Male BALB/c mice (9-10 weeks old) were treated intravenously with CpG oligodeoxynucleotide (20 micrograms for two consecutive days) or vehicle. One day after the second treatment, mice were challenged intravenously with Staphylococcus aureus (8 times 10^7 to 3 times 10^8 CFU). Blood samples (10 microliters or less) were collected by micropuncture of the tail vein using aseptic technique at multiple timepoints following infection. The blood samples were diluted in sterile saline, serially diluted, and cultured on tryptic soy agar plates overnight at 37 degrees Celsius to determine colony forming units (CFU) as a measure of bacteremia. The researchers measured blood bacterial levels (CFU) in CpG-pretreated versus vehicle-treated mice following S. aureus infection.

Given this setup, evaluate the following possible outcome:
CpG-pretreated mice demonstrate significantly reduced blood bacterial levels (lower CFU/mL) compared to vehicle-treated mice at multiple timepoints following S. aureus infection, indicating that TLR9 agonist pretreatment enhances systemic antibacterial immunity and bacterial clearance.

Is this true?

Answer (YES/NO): YES